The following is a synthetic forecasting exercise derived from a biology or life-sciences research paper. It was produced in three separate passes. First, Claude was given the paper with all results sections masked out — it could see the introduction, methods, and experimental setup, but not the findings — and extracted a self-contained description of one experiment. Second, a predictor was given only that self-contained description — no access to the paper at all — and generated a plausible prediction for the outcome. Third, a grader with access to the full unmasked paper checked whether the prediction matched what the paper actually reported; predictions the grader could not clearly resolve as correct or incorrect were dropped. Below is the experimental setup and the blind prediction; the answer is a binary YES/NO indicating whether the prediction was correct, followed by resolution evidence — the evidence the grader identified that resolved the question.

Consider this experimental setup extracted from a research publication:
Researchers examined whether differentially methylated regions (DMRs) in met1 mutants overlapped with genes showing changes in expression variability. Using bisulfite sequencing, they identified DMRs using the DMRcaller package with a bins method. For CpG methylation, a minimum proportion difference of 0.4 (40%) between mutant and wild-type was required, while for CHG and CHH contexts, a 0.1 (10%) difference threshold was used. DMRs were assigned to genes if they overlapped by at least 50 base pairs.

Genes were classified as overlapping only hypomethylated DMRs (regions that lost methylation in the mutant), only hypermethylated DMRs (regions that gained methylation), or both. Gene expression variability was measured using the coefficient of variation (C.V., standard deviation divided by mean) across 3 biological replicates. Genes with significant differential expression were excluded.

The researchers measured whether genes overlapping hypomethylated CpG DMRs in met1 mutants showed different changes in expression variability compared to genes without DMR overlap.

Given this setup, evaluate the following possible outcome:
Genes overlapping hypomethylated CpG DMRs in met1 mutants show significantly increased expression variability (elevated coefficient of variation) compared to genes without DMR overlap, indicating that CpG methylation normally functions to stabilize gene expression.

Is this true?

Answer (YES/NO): YES